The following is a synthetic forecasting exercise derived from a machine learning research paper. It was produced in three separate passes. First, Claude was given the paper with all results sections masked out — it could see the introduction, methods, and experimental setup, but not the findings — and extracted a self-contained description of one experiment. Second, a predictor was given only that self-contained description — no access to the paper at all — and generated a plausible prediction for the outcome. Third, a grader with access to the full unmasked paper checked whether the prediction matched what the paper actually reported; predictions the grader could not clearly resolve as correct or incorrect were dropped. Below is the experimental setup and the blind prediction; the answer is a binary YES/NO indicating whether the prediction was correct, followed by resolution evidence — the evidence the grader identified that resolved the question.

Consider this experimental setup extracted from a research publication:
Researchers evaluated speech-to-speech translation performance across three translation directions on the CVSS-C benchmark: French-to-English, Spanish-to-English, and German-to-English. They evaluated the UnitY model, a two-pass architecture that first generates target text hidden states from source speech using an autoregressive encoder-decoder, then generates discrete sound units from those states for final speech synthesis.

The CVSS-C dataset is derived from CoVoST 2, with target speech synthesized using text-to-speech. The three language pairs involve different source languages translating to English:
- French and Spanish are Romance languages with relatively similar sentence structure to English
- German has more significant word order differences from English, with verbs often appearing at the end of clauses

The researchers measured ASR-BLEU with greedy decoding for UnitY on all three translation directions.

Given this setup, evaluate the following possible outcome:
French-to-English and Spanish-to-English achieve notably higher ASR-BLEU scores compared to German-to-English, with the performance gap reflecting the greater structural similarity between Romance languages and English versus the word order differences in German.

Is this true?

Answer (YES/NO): YES